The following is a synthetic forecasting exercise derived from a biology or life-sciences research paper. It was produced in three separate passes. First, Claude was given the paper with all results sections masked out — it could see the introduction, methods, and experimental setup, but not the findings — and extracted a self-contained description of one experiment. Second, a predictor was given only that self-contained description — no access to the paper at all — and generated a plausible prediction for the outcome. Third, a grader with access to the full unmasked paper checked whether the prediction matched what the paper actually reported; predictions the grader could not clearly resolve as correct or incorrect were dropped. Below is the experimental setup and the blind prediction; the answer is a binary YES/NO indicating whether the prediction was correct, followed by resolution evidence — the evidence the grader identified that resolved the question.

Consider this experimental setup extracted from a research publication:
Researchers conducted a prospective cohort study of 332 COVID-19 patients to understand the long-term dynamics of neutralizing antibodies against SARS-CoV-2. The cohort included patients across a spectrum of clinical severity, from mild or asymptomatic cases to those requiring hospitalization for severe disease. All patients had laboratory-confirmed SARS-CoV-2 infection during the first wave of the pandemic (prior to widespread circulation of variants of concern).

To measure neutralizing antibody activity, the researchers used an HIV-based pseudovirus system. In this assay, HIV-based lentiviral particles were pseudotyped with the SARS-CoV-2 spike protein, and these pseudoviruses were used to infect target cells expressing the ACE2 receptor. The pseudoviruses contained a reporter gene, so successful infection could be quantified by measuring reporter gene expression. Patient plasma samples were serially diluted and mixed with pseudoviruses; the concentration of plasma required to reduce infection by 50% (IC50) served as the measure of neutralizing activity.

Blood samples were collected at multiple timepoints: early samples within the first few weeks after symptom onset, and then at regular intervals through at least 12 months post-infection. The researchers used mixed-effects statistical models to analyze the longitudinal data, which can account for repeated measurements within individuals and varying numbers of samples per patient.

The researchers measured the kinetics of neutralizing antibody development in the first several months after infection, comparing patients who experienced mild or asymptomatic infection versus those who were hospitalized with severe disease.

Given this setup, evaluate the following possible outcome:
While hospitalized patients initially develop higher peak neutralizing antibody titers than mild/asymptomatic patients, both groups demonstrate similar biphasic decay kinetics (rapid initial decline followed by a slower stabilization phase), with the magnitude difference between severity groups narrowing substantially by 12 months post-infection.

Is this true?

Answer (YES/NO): NO